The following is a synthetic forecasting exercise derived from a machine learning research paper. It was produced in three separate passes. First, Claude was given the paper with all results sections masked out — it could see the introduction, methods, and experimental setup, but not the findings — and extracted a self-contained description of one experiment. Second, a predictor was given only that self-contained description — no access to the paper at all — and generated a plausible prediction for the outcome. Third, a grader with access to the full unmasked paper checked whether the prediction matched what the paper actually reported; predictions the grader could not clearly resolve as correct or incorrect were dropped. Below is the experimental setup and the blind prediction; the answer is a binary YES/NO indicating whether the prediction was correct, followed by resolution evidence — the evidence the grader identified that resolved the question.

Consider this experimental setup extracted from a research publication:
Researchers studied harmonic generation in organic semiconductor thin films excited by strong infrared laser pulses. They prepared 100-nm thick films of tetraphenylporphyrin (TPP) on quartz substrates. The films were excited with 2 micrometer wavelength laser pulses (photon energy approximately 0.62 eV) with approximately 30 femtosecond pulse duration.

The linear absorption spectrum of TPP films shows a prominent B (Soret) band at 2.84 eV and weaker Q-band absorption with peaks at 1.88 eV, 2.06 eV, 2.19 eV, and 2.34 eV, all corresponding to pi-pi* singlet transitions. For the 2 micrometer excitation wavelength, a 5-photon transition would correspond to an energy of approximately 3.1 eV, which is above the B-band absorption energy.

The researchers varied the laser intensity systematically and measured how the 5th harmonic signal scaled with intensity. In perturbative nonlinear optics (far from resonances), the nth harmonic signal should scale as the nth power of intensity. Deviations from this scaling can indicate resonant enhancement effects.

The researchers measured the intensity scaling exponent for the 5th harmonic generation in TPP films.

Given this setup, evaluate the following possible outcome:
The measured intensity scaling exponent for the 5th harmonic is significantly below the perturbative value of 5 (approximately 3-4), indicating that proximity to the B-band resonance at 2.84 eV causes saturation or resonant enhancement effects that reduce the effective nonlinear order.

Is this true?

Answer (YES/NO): NO